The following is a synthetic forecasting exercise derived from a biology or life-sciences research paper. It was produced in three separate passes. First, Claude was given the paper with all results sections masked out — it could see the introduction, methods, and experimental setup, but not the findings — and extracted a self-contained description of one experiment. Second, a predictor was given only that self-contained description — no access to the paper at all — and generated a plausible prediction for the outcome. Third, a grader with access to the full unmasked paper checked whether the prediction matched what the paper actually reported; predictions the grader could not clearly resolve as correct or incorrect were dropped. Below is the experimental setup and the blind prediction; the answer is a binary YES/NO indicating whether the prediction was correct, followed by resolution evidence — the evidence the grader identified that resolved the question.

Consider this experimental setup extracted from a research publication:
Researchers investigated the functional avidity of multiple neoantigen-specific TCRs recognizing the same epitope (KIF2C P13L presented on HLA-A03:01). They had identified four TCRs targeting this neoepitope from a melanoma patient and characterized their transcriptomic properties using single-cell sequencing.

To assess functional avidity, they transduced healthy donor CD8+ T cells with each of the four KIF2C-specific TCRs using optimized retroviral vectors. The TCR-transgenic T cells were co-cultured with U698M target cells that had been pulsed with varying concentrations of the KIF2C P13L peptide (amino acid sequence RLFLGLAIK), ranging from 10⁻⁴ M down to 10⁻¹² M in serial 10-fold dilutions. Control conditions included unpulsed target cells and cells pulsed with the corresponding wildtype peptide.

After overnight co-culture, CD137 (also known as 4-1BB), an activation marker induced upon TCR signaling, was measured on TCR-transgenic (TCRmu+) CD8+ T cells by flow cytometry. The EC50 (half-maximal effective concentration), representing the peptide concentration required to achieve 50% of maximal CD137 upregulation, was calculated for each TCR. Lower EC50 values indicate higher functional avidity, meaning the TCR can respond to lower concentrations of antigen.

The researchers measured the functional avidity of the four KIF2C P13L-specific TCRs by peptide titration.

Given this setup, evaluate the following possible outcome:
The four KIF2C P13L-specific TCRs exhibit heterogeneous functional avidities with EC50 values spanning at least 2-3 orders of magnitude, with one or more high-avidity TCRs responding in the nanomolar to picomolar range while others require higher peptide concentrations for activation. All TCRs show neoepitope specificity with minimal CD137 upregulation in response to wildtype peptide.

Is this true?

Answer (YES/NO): NO